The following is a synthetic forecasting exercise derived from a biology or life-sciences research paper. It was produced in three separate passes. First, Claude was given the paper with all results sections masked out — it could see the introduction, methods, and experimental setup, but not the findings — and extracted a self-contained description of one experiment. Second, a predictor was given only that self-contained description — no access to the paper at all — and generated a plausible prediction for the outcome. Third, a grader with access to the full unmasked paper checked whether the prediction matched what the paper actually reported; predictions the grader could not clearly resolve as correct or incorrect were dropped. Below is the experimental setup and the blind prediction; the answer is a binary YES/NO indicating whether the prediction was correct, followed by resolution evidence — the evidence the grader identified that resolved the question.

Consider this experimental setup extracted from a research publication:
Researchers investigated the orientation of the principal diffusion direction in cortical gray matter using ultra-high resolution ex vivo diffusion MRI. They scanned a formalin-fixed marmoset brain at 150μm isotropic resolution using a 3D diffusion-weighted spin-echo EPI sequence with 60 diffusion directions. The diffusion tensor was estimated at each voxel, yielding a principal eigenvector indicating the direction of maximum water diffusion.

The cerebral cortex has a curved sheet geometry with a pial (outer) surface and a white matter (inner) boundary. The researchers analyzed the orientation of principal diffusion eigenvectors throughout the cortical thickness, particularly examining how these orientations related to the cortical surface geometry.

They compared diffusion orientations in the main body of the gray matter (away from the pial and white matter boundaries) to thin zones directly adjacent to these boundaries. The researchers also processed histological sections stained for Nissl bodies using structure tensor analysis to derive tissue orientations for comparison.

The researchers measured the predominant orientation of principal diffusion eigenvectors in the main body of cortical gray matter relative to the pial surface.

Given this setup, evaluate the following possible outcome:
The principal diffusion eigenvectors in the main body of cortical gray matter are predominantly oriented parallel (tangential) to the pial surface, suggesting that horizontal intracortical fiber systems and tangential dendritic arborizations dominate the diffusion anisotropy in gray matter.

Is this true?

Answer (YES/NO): NO